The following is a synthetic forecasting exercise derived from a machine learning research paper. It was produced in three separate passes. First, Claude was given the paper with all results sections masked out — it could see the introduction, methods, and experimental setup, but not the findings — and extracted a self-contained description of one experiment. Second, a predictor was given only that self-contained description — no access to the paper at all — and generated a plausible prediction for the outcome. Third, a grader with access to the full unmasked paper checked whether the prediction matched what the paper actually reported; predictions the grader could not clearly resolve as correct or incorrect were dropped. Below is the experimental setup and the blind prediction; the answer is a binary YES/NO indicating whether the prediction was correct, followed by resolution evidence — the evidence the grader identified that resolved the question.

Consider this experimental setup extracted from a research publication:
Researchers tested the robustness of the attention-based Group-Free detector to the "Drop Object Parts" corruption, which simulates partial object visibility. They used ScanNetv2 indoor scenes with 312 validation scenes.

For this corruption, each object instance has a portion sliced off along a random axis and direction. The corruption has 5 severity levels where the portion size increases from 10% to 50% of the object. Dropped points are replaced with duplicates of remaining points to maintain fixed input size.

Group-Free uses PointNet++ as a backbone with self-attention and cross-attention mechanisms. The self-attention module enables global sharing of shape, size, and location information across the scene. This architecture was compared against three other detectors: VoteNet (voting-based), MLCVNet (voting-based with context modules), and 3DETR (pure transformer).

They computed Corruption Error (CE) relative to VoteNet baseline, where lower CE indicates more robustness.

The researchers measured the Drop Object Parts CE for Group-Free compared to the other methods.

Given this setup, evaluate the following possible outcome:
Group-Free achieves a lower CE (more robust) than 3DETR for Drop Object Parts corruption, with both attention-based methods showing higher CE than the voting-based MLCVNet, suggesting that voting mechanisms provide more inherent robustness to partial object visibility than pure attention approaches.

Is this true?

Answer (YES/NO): NO